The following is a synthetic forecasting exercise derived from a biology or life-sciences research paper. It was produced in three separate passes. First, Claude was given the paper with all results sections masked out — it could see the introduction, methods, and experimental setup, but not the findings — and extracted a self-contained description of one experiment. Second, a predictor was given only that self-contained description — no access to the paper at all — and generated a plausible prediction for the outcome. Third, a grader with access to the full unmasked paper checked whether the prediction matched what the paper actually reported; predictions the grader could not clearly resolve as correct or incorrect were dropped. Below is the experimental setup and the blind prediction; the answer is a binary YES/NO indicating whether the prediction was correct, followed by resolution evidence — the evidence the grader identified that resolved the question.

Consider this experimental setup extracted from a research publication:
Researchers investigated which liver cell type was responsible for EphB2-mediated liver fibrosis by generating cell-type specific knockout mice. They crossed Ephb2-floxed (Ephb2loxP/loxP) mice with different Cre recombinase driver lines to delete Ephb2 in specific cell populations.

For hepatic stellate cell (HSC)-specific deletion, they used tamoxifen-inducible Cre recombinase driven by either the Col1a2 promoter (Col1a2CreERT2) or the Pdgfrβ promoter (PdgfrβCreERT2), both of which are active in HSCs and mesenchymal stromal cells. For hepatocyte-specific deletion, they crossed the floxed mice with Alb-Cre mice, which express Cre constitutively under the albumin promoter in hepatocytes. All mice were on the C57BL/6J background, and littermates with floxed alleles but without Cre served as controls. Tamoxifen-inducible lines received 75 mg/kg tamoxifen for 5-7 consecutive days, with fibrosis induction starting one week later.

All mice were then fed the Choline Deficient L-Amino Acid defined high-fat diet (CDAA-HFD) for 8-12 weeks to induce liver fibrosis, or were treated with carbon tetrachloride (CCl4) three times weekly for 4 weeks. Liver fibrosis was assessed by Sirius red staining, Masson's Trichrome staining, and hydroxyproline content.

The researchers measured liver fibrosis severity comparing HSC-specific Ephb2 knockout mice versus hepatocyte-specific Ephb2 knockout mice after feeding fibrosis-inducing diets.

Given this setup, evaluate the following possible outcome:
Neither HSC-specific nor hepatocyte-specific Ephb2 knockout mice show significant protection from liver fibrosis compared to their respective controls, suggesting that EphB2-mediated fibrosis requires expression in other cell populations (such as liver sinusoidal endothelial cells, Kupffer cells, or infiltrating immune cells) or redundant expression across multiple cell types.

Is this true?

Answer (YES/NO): NO